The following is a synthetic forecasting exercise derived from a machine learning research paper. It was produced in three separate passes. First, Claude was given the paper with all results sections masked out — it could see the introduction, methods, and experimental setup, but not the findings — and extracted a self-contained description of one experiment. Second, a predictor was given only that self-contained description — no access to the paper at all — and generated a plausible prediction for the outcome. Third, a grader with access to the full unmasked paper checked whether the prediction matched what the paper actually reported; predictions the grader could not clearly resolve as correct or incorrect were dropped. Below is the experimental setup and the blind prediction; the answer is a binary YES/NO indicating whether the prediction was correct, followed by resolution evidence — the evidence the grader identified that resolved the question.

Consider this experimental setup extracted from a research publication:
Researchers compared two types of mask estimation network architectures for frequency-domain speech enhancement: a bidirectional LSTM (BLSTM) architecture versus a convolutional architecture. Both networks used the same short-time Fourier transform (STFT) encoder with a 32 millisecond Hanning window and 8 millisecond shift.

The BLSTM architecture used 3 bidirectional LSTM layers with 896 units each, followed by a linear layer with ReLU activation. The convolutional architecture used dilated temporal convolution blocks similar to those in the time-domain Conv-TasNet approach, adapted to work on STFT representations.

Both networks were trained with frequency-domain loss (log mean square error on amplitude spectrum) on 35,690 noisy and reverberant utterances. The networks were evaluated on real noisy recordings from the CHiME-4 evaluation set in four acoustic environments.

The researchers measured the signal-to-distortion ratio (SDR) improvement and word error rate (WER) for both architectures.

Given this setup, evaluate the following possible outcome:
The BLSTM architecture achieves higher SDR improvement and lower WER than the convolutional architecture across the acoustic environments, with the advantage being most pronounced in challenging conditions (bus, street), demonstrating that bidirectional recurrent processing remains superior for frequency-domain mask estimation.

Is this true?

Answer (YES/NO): NO